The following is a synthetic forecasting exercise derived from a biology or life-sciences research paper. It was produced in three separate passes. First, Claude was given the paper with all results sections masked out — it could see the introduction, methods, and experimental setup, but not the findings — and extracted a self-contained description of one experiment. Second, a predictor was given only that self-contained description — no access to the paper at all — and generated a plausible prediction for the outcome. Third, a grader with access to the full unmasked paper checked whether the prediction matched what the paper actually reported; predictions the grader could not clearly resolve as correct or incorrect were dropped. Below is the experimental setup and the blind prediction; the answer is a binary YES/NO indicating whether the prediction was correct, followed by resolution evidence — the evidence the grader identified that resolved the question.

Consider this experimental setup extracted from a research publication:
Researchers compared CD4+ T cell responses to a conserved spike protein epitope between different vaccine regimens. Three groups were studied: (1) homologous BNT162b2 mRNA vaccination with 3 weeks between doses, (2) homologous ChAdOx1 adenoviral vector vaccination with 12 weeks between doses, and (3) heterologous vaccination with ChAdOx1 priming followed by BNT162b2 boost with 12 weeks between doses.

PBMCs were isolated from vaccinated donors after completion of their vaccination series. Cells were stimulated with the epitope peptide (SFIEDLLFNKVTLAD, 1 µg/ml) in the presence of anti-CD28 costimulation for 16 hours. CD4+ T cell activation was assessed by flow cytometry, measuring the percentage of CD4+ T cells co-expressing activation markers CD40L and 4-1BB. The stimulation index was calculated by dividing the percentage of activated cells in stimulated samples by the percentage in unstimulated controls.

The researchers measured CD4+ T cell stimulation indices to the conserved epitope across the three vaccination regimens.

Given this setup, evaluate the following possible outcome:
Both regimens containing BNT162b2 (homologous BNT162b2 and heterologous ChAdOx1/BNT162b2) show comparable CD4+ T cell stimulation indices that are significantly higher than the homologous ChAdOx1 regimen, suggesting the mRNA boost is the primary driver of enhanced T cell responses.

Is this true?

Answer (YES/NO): NO